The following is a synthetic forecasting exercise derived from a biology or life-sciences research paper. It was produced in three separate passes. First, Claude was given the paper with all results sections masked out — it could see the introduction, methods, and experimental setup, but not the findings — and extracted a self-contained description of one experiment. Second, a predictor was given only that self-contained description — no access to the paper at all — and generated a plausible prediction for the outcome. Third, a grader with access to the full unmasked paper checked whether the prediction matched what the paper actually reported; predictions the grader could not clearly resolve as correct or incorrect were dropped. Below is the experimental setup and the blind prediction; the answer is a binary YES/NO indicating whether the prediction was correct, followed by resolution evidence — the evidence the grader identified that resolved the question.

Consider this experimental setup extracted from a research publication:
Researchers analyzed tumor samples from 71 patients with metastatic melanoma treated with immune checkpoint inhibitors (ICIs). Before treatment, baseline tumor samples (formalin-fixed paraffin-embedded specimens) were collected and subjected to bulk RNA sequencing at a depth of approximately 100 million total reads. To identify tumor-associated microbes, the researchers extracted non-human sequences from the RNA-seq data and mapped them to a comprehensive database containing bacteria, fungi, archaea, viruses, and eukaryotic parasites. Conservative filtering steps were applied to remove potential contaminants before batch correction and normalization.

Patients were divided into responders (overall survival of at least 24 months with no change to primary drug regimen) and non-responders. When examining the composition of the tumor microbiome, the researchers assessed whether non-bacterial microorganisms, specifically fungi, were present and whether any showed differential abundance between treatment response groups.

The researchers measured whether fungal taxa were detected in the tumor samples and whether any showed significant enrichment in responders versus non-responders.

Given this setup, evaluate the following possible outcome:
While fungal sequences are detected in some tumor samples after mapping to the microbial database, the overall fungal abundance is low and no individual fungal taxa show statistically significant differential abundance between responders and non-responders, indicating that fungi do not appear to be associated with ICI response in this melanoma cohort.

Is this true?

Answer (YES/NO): NO